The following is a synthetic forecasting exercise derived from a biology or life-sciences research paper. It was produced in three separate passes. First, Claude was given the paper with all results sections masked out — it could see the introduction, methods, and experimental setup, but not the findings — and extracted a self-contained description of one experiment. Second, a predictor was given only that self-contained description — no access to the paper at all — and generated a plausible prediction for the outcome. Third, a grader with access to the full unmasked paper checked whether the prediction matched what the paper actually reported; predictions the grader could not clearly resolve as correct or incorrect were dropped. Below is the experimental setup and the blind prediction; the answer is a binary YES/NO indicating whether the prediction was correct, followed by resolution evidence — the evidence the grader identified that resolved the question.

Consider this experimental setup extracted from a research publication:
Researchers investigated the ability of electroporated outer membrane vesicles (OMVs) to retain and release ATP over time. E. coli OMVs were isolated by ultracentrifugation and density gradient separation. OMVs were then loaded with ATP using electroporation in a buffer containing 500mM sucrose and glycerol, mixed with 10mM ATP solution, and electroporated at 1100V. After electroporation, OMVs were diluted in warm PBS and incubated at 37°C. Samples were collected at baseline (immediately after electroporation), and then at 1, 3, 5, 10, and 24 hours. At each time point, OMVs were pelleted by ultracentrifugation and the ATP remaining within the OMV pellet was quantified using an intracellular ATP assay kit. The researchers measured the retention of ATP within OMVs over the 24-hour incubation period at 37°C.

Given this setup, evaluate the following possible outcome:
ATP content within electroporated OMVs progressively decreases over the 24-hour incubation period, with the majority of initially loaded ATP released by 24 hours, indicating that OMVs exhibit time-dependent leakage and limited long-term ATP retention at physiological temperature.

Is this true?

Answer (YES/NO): YES